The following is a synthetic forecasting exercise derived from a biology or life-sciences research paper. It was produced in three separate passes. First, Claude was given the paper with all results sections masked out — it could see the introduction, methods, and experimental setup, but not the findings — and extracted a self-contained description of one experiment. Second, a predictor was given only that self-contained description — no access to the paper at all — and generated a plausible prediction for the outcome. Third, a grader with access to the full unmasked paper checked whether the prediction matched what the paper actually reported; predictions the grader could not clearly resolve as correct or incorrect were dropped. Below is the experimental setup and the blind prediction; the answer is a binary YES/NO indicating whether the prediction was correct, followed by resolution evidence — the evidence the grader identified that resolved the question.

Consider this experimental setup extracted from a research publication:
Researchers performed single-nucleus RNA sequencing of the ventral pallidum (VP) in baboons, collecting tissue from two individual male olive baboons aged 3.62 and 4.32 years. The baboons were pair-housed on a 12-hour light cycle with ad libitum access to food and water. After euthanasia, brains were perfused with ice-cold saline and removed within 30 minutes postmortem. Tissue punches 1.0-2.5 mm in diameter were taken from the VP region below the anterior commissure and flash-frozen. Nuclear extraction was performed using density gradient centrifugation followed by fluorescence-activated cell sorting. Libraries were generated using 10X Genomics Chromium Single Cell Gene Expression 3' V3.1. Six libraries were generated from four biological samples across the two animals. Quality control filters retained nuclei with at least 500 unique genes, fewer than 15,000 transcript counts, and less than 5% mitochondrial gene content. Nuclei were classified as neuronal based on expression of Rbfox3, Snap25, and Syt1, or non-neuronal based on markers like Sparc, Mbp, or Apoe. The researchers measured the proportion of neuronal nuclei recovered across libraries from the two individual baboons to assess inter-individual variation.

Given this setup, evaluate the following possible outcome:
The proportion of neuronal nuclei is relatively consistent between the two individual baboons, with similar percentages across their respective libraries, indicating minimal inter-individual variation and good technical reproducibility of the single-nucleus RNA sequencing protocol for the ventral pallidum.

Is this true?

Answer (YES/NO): NO